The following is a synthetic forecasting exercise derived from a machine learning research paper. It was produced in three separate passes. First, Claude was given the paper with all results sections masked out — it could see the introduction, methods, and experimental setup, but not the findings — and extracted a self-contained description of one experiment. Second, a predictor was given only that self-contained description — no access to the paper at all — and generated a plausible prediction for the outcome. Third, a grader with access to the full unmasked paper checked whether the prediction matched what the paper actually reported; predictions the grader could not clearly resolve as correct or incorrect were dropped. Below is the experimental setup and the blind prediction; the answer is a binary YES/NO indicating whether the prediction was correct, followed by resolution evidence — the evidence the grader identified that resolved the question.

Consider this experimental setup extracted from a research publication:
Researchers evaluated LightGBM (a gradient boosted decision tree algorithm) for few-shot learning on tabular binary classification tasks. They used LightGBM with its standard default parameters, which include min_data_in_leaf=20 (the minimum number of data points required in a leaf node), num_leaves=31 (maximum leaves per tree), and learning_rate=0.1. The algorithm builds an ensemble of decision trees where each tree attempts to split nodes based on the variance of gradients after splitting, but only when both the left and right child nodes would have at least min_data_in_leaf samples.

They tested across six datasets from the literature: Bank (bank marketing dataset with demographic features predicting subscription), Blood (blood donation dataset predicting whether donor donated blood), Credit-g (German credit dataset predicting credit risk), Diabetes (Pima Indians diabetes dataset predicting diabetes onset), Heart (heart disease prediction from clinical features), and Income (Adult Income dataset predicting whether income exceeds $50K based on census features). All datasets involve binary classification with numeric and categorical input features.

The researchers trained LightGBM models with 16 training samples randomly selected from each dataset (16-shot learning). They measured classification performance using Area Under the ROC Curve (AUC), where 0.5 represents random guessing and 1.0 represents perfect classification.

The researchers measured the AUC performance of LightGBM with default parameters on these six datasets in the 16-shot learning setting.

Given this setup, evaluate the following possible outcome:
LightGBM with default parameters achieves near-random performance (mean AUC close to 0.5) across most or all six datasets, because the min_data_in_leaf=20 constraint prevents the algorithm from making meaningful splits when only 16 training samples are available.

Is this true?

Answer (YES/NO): YES